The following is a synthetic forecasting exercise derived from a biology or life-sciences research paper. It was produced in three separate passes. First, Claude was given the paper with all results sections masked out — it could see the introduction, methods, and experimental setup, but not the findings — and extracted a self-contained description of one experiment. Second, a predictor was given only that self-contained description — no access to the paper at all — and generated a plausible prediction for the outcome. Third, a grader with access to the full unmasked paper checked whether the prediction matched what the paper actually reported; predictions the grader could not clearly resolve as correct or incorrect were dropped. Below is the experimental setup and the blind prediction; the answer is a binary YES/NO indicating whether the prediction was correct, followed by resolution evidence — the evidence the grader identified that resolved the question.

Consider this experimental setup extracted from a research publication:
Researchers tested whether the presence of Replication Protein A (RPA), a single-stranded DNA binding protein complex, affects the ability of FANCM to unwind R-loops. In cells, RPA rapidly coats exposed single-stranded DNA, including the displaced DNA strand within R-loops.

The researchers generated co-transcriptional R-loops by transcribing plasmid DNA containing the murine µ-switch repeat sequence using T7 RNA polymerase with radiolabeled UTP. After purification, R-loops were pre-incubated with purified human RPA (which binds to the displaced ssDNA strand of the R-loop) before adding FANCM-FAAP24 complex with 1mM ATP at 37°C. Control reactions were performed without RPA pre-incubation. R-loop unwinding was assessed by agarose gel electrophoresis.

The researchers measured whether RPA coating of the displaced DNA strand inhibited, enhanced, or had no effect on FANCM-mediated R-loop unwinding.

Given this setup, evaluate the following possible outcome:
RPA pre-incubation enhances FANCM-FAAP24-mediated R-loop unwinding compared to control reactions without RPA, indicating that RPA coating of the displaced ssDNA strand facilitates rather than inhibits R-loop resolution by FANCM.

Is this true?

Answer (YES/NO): NO